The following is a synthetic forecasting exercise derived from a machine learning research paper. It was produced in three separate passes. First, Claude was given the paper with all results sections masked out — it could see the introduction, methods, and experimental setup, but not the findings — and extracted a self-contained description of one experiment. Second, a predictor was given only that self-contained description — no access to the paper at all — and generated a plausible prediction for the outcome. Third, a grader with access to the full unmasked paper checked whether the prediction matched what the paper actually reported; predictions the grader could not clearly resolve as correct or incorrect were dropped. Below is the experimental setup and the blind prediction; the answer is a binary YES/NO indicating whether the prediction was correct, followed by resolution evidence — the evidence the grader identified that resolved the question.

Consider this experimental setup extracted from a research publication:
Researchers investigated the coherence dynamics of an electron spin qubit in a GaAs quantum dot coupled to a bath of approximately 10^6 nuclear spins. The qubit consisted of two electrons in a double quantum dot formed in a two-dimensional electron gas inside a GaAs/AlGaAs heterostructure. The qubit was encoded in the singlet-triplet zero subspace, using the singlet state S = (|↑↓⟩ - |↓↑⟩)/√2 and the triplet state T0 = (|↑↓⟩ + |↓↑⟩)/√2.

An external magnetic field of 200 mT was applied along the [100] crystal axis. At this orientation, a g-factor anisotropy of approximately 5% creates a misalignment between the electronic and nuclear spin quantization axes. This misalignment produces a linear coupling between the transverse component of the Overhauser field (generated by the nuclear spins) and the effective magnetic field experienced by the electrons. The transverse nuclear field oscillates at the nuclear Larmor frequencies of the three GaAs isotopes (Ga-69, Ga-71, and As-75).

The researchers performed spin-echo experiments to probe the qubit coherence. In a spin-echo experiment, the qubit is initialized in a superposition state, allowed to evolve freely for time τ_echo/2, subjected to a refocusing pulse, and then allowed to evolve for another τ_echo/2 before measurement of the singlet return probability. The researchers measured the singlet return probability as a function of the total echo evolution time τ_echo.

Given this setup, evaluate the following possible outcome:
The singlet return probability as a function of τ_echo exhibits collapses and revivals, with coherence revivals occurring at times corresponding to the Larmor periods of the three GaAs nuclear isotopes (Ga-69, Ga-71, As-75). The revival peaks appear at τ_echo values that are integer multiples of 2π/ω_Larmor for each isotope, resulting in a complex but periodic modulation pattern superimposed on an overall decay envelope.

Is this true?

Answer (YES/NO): NO